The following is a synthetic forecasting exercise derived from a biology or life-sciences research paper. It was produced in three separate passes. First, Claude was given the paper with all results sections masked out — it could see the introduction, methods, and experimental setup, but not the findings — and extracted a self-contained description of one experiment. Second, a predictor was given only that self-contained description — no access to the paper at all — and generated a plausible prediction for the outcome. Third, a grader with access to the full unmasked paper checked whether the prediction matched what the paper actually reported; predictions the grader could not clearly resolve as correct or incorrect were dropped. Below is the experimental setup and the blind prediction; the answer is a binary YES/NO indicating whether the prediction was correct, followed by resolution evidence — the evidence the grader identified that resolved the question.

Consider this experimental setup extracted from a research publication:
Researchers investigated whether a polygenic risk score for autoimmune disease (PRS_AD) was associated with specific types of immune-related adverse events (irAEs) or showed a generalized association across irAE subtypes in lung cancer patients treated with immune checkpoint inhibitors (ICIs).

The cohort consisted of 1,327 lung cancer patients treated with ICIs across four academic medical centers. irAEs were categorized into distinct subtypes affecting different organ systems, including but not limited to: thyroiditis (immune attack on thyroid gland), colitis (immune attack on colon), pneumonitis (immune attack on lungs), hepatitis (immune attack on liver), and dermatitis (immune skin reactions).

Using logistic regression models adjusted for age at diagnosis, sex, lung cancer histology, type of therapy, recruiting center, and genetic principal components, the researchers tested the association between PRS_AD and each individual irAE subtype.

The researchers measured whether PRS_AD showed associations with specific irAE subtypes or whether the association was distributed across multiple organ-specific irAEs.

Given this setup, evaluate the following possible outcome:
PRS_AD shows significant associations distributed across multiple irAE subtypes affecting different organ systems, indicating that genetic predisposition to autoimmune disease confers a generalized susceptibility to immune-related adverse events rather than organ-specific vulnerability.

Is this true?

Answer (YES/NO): NO